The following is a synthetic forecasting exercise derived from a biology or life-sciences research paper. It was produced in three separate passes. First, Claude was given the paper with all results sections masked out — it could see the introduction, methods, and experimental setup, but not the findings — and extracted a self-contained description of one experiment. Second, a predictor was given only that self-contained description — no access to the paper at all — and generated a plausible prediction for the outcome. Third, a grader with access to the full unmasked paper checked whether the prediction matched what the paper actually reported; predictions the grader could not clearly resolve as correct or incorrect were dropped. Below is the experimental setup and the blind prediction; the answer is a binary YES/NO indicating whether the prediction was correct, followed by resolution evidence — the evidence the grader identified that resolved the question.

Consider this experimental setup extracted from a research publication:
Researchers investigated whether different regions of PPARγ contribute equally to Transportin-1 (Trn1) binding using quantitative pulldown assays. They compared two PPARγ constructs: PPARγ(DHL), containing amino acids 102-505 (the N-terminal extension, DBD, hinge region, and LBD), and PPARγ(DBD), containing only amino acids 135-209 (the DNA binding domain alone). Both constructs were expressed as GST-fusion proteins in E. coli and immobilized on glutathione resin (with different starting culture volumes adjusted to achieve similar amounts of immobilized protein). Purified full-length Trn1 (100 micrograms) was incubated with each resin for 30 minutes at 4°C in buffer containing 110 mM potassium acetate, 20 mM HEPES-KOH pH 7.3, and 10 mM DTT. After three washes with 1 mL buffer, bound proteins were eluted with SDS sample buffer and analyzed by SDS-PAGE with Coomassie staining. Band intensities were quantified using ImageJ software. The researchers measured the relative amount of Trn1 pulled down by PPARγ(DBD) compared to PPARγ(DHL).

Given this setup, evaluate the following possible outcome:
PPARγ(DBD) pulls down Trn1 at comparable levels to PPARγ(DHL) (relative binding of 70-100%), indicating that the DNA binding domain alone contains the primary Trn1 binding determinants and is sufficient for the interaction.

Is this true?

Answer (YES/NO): NO